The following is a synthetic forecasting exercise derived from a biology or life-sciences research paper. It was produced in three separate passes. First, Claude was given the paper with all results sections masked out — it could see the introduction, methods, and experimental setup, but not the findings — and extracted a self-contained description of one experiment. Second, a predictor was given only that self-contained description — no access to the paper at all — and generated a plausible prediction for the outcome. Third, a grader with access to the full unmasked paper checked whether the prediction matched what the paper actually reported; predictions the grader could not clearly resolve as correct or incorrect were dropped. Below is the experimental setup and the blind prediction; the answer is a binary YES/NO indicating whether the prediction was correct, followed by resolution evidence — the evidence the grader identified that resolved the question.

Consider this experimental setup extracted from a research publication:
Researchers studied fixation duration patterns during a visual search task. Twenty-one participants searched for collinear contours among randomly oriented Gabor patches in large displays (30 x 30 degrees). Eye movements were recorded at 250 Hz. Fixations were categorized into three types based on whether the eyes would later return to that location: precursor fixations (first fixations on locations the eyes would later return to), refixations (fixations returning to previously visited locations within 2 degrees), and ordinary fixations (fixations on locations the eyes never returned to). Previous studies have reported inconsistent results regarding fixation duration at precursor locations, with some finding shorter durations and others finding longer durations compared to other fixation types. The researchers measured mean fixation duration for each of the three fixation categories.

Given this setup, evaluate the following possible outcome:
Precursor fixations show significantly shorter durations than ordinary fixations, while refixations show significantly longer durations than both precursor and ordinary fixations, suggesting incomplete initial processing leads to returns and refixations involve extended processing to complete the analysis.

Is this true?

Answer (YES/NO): NO